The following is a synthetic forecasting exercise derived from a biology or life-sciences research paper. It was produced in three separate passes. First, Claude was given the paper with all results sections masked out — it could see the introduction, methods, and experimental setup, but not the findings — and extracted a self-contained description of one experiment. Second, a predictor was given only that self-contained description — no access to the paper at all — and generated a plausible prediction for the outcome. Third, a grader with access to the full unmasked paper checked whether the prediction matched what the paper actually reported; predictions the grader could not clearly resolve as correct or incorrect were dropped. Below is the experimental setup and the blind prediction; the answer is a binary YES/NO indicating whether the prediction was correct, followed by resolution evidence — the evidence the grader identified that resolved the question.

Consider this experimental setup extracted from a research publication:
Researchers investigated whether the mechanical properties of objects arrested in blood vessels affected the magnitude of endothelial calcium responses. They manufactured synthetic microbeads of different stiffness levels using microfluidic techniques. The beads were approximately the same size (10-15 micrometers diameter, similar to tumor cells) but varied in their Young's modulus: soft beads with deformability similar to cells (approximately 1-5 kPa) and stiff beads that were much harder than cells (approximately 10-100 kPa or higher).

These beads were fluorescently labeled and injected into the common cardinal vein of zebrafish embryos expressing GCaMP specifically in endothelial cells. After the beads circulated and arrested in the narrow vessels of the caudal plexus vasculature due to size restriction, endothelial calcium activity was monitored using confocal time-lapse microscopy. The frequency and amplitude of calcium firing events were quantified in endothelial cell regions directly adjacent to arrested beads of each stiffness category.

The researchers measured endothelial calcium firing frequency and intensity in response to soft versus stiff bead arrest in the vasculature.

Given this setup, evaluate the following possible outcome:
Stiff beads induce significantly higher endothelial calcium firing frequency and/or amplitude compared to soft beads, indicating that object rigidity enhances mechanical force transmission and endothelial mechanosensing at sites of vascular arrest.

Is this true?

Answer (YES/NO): NO